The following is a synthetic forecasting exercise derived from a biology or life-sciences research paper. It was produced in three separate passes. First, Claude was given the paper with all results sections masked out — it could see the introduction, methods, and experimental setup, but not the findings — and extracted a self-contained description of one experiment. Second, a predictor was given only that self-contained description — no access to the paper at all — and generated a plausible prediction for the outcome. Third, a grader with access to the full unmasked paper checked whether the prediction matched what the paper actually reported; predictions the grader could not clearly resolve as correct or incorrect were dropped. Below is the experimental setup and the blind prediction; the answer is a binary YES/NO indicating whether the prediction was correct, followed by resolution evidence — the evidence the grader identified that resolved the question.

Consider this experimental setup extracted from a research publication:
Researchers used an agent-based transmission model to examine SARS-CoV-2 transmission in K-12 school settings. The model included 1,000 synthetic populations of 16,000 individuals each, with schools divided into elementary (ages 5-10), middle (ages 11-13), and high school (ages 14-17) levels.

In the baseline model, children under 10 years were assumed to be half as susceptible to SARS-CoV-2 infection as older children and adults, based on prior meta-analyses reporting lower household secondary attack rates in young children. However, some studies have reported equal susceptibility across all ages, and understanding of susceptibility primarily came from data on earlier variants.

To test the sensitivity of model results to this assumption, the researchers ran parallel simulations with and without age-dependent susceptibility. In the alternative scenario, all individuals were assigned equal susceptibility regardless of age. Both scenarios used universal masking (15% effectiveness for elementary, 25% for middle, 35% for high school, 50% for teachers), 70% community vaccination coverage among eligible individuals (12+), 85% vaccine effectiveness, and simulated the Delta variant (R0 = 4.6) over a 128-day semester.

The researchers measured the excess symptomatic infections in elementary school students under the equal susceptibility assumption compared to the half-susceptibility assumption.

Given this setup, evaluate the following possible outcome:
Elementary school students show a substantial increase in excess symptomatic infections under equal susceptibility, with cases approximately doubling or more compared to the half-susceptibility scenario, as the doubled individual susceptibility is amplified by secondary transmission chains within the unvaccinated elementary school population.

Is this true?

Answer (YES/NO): YES